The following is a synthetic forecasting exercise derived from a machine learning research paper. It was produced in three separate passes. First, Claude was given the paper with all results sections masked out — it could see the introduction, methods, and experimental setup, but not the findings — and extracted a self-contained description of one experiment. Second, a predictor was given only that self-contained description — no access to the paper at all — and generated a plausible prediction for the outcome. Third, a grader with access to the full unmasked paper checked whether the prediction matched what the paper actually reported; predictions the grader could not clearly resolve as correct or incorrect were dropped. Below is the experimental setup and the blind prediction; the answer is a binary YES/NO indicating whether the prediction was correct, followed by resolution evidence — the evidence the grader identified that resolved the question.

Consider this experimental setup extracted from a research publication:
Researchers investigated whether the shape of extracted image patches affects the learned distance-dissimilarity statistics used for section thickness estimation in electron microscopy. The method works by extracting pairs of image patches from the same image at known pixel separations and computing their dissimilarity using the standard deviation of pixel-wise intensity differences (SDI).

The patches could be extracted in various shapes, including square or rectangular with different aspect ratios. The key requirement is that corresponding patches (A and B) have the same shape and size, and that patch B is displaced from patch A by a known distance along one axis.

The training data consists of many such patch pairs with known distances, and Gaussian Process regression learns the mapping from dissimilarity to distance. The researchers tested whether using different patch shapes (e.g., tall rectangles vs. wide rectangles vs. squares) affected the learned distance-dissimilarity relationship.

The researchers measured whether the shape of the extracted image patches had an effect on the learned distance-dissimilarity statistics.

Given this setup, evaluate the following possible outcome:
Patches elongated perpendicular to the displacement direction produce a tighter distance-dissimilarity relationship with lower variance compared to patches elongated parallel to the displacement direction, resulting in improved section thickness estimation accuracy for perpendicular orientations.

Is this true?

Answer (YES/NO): NO